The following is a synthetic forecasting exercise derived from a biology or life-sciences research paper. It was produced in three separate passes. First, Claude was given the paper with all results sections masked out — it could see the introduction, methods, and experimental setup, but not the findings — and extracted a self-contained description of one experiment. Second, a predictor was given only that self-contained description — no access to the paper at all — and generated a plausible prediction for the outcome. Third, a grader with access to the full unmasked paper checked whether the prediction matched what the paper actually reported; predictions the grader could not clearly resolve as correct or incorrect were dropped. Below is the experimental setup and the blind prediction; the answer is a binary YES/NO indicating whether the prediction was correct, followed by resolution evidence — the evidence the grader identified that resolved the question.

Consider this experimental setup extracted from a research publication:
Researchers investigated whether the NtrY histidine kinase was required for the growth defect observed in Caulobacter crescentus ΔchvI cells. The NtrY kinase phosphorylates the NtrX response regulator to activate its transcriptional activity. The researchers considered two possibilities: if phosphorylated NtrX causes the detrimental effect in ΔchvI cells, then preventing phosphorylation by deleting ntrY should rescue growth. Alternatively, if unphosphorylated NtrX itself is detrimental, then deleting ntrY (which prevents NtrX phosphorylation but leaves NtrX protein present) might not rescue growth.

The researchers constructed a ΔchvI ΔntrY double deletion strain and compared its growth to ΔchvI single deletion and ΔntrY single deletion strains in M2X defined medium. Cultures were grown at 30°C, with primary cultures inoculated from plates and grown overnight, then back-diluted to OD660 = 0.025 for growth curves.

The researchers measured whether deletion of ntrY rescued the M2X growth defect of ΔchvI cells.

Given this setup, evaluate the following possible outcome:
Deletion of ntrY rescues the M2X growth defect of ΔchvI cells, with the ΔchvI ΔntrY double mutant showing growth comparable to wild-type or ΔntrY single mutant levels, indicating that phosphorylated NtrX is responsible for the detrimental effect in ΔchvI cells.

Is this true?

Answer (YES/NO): NO